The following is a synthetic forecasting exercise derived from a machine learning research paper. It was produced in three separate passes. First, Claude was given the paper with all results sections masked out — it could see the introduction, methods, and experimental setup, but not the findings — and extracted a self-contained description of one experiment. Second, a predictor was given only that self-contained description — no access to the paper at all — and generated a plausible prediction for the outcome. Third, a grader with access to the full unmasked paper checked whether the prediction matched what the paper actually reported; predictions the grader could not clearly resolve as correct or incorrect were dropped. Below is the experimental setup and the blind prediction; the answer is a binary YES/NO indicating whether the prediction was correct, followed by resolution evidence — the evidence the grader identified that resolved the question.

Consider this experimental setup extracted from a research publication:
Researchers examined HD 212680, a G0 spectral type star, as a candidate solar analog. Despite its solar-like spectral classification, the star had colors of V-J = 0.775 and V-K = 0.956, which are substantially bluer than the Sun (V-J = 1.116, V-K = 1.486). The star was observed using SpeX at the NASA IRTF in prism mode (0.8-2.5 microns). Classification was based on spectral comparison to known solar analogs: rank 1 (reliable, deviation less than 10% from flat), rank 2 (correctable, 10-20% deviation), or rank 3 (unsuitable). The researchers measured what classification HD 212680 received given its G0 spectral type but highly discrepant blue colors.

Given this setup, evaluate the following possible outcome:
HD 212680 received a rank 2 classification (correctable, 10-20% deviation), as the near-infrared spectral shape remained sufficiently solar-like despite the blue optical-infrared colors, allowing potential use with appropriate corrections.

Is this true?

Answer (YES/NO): NO